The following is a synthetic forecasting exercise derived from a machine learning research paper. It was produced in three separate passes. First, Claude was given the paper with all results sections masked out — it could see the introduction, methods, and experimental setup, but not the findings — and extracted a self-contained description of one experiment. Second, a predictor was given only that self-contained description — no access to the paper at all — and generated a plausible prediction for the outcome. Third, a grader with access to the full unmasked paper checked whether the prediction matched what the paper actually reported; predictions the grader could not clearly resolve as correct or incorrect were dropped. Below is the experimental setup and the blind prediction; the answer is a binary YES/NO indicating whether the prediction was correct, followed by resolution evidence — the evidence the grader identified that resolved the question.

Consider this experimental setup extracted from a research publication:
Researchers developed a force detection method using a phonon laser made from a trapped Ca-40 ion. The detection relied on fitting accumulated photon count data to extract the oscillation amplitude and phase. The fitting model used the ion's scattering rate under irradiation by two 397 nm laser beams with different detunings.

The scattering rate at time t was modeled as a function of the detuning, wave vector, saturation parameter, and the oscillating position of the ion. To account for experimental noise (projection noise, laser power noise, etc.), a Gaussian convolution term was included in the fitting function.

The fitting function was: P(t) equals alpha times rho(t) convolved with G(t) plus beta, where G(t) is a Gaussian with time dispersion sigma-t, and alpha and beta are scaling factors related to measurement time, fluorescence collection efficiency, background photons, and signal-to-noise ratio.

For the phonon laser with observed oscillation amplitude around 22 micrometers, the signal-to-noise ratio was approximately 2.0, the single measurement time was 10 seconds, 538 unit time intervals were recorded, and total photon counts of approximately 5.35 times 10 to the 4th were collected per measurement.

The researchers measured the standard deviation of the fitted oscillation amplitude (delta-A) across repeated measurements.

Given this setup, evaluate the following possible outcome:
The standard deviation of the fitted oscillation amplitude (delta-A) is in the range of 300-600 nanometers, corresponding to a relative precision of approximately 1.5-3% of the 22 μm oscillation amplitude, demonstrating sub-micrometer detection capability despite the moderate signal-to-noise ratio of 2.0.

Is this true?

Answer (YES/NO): NO